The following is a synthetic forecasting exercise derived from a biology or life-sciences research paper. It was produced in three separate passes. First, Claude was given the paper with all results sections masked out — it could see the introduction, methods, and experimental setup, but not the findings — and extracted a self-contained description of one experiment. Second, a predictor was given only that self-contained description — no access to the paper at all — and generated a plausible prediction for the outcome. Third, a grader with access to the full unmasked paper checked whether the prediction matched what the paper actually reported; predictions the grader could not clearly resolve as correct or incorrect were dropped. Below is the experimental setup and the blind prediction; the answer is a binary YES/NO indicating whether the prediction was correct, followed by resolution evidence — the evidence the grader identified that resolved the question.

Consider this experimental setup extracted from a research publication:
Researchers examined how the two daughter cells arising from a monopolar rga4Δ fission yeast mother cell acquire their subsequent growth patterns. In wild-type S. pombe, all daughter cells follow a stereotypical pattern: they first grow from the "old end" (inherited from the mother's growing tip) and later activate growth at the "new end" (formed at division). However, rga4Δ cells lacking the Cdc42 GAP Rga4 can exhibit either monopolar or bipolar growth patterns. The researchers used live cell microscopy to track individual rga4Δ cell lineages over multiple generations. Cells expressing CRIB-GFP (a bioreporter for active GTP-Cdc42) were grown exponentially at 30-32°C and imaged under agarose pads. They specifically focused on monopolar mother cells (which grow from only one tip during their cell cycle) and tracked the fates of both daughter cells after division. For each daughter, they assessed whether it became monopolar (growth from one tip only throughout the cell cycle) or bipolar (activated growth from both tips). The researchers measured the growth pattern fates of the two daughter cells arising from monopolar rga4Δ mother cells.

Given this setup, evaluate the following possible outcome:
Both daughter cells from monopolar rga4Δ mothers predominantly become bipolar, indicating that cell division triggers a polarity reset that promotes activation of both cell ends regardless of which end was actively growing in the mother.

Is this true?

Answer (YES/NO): NO